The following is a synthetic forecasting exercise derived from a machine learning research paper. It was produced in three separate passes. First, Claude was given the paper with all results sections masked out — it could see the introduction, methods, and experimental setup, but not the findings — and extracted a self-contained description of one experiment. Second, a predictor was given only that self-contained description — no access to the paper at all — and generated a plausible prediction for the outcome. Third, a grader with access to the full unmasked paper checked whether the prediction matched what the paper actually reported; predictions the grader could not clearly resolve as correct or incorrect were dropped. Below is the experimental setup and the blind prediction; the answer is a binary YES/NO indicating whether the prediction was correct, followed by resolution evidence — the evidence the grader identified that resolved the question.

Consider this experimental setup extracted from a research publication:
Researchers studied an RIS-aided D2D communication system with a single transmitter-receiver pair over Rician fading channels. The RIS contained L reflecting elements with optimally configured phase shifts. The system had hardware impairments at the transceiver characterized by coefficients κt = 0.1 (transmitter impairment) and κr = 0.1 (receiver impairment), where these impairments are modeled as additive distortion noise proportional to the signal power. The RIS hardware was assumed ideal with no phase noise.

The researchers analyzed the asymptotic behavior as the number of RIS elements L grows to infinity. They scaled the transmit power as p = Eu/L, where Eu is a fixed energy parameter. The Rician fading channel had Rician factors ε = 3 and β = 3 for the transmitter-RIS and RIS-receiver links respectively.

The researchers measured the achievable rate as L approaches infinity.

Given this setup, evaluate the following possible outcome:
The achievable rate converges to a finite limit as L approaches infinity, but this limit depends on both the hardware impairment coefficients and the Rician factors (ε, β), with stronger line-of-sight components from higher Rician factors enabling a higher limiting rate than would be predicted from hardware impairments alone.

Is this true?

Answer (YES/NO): NO